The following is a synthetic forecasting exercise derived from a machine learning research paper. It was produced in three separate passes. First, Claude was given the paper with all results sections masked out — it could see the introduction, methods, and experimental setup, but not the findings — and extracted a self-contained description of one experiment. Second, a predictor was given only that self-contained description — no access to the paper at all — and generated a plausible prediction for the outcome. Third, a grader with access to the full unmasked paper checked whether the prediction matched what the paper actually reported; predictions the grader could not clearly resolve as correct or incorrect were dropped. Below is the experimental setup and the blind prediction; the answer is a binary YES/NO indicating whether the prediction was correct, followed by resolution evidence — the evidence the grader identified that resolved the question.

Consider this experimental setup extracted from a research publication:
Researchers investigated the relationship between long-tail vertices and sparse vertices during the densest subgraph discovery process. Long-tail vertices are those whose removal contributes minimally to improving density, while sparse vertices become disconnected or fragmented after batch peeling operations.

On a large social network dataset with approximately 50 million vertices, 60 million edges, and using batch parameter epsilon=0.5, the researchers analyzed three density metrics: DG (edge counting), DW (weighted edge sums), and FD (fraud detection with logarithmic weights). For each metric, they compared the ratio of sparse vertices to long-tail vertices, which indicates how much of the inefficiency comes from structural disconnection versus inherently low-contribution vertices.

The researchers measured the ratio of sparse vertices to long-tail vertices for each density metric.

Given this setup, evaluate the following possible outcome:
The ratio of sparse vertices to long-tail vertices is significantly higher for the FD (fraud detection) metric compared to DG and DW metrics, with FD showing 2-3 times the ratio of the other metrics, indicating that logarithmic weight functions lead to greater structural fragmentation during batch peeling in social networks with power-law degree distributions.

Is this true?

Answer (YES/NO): NO